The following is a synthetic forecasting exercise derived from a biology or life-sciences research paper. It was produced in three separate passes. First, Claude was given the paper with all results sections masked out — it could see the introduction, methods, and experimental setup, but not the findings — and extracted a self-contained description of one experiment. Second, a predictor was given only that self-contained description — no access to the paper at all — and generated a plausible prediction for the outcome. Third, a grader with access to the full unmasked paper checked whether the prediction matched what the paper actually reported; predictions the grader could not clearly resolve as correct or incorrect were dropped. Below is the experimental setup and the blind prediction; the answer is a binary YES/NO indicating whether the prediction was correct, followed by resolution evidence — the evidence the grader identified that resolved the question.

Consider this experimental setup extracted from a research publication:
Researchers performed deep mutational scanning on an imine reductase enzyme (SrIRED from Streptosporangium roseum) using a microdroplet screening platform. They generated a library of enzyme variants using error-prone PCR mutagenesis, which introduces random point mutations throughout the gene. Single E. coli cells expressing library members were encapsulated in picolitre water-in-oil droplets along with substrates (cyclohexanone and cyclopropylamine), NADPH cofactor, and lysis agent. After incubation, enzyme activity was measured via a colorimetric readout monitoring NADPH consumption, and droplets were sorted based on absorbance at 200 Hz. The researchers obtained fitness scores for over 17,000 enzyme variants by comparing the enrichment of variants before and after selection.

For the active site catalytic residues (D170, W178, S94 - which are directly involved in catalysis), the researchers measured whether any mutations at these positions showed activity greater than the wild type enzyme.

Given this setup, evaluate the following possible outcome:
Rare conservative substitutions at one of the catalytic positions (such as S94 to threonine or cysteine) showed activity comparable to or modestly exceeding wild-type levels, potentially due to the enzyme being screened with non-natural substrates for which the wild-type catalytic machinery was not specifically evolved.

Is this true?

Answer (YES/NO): NO